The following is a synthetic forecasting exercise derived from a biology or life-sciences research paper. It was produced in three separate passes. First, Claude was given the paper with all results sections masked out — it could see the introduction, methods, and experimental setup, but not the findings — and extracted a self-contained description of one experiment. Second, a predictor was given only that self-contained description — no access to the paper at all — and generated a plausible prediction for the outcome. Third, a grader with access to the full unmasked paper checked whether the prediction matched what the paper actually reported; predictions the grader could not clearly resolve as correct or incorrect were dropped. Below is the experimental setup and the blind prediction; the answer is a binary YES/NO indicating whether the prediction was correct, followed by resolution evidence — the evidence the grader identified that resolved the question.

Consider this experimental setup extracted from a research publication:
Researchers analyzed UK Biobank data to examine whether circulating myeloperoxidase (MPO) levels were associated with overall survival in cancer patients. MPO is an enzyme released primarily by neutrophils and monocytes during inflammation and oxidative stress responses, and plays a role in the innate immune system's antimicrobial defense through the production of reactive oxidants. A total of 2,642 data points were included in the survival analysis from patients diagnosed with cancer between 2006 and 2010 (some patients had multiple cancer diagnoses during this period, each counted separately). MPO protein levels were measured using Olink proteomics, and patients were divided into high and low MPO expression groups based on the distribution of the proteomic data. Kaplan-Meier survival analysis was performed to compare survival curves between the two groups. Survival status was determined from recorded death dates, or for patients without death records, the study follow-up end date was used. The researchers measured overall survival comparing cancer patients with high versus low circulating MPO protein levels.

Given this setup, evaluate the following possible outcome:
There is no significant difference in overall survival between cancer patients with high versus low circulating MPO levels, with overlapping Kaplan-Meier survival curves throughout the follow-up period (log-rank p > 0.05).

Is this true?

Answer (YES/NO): YES